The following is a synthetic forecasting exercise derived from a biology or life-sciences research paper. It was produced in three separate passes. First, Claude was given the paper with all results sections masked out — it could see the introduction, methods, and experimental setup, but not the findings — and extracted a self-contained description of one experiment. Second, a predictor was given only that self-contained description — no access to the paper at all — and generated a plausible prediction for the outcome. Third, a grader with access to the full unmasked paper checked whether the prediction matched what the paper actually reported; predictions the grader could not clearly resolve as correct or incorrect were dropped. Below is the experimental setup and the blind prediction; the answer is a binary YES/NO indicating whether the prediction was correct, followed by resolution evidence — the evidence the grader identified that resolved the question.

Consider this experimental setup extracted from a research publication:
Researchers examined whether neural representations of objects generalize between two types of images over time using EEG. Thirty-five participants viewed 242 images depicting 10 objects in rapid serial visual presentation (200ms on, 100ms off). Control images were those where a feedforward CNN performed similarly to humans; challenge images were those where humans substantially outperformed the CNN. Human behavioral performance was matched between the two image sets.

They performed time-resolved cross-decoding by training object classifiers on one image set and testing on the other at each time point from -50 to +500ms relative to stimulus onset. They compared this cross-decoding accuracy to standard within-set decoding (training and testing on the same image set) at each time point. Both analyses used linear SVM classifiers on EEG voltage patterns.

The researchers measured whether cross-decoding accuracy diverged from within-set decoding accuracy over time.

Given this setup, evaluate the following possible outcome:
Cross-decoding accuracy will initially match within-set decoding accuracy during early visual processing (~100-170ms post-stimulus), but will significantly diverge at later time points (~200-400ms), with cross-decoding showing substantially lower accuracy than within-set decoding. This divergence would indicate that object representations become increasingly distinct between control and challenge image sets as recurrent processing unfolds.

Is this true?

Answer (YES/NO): NO